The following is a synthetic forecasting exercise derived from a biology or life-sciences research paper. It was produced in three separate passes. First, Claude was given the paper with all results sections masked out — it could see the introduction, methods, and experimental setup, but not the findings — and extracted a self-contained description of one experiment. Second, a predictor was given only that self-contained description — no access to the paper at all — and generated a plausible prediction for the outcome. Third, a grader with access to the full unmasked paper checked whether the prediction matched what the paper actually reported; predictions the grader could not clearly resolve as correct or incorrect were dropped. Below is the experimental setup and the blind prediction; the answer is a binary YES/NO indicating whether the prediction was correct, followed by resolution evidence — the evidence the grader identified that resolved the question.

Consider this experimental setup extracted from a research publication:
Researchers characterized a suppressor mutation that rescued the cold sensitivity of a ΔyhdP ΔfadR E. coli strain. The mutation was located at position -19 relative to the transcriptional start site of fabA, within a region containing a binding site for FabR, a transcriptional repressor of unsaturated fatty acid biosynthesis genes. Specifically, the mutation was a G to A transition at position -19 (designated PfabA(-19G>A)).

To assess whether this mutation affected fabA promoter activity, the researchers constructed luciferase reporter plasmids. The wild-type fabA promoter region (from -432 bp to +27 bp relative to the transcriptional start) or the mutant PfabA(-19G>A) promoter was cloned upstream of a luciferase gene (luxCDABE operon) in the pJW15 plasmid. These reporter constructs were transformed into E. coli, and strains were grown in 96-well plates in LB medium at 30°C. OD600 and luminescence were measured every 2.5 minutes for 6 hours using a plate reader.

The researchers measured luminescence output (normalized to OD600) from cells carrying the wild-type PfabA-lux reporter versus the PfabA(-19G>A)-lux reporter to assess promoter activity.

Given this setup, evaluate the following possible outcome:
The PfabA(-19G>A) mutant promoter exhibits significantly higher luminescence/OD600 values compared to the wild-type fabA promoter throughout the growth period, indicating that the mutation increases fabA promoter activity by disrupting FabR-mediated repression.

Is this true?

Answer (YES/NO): NO